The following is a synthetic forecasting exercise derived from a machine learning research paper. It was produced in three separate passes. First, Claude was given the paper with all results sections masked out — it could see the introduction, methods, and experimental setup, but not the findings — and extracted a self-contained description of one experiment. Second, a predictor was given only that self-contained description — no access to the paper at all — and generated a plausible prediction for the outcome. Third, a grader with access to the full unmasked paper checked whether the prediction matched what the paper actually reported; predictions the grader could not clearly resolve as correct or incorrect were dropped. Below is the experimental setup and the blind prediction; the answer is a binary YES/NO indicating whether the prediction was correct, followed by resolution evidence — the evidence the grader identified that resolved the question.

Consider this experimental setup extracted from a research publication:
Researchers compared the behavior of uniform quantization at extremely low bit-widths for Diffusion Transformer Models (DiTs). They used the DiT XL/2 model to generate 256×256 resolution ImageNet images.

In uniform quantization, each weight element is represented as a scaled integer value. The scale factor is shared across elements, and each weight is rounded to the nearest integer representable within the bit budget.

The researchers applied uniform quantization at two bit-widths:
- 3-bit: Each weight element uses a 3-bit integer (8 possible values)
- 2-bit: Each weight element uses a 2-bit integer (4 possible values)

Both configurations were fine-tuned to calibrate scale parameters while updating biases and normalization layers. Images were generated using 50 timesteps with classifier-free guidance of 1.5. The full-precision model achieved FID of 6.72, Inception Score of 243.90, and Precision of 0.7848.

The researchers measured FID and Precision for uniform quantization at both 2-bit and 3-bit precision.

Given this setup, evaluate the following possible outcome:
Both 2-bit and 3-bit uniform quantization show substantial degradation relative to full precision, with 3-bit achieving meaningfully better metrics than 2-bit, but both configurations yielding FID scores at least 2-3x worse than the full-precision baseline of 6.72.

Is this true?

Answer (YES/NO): YES